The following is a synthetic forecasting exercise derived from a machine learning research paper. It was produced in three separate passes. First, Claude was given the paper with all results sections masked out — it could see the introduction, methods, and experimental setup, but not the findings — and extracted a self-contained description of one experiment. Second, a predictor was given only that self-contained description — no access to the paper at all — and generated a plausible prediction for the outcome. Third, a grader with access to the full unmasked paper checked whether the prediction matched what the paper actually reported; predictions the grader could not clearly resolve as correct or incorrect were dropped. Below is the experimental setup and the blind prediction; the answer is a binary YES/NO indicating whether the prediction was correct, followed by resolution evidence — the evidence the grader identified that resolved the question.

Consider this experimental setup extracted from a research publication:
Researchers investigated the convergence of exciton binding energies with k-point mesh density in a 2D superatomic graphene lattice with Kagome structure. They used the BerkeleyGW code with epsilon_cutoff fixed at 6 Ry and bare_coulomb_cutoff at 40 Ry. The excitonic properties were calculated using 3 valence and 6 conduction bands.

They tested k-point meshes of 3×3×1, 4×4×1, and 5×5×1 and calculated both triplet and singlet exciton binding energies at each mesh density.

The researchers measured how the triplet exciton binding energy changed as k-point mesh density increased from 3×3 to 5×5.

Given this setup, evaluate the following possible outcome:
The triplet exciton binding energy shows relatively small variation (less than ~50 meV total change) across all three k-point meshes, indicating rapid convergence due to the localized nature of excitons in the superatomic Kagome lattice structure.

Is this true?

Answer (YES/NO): NO